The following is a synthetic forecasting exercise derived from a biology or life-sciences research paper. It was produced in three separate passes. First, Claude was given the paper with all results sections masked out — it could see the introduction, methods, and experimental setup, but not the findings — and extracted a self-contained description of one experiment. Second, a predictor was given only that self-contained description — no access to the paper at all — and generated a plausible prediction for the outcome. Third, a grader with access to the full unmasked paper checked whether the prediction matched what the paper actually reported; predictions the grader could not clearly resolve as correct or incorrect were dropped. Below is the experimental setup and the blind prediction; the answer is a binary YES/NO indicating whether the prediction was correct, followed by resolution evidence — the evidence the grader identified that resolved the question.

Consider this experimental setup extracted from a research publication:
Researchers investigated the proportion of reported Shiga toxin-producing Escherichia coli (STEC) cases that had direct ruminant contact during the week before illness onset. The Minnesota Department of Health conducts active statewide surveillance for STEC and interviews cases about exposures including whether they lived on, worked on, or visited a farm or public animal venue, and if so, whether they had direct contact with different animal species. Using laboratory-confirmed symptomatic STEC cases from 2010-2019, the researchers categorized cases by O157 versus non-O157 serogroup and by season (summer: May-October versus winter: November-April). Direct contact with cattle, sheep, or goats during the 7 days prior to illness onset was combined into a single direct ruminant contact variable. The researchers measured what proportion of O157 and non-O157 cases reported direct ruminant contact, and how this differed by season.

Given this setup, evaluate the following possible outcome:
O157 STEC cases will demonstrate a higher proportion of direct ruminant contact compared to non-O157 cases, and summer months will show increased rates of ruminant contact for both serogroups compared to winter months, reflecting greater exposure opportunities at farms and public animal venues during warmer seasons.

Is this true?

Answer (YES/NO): NO